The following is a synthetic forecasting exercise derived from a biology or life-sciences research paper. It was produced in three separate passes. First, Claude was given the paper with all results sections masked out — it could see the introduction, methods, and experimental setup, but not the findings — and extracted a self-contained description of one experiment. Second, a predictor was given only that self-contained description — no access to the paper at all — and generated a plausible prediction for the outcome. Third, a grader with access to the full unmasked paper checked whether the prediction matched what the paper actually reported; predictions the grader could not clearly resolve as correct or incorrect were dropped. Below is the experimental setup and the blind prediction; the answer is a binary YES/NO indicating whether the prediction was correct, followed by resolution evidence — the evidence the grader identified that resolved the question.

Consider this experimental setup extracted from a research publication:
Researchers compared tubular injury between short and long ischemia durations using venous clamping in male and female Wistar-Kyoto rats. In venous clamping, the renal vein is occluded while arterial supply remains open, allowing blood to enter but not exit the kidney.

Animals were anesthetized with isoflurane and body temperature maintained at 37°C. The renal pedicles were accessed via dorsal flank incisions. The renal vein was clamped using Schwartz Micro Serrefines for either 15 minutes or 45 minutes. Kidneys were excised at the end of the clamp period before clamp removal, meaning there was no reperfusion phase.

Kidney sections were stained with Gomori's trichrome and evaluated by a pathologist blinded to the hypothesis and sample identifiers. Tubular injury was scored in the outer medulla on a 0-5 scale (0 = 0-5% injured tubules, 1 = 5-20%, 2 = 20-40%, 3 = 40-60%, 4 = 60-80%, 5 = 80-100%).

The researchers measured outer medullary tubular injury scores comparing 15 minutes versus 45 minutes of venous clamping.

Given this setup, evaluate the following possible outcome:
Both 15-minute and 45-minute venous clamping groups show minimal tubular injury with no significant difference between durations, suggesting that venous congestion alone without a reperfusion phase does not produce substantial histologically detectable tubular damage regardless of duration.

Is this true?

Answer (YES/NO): NO